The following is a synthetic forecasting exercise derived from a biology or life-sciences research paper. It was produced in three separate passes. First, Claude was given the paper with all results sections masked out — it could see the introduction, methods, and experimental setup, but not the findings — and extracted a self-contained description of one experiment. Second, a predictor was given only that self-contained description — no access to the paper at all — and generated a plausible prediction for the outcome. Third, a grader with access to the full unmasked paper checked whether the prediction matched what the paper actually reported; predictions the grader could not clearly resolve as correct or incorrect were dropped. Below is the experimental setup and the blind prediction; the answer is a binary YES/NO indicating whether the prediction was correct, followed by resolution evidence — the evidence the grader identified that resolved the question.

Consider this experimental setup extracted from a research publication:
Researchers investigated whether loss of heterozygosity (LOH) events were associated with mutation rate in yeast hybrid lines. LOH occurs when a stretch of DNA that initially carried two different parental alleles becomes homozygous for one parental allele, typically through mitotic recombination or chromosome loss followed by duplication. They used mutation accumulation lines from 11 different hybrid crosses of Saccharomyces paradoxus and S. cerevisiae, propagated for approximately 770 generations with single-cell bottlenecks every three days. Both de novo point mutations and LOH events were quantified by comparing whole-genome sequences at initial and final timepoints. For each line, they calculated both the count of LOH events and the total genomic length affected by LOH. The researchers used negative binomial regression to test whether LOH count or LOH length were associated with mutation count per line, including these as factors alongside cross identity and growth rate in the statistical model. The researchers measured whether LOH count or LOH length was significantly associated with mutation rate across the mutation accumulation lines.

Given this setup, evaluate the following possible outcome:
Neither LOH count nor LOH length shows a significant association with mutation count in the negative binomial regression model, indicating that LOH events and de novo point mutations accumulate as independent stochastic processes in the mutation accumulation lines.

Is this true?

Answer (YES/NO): NO